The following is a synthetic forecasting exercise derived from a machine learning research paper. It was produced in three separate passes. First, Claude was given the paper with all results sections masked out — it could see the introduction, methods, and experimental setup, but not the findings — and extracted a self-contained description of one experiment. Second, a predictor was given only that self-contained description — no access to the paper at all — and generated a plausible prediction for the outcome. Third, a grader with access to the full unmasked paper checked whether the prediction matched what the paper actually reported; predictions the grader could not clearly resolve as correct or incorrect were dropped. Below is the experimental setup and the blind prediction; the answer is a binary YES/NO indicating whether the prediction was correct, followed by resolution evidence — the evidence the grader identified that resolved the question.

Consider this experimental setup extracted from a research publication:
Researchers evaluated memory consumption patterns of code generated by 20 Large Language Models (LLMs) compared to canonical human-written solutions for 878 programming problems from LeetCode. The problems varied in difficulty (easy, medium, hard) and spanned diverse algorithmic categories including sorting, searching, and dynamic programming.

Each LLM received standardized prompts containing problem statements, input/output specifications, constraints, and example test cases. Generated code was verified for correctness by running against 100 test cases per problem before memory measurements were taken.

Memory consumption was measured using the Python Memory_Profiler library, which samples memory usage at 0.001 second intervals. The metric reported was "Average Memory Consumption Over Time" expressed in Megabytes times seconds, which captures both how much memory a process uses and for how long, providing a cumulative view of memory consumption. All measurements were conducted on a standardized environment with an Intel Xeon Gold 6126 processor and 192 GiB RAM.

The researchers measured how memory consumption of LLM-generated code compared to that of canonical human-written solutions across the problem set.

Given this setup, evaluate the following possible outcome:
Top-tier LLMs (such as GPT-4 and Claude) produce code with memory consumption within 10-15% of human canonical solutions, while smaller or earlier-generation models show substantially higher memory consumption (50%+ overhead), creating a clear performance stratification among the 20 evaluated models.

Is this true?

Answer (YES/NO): NO